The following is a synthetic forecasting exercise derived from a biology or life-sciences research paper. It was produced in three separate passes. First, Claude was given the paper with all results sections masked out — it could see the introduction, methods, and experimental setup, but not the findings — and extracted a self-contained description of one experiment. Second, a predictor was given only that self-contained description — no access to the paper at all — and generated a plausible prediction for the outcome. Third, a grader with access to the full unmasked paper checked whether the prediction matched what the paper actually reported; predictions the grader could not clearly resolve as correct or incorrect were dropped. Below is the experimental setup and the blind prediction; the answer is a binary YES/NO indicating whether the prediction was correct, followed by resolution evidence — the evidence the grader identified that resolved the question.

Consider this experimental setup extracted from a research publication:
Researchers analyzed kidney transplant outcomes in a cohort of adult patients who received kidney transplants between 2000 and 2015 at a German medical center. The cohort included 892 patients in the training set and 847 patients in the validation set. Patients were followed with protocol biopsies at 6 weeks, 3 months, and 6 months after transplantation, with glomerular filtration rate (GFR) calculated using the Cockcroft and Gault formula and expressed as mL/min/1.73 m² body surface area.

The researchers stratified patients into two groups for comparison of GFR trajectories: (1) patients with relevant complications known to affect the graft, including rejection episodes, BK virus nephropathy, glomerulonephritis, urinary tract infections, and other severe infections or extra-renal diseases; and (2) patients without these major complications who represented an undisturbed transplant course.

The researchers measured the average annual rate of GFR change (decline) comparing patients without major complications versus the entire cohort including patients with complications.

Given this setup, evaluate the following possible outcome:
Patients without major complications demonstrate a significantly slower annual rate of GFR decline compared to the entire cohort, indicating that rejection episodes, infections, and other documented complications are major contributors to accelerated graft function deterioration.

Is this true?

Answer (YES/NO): YES